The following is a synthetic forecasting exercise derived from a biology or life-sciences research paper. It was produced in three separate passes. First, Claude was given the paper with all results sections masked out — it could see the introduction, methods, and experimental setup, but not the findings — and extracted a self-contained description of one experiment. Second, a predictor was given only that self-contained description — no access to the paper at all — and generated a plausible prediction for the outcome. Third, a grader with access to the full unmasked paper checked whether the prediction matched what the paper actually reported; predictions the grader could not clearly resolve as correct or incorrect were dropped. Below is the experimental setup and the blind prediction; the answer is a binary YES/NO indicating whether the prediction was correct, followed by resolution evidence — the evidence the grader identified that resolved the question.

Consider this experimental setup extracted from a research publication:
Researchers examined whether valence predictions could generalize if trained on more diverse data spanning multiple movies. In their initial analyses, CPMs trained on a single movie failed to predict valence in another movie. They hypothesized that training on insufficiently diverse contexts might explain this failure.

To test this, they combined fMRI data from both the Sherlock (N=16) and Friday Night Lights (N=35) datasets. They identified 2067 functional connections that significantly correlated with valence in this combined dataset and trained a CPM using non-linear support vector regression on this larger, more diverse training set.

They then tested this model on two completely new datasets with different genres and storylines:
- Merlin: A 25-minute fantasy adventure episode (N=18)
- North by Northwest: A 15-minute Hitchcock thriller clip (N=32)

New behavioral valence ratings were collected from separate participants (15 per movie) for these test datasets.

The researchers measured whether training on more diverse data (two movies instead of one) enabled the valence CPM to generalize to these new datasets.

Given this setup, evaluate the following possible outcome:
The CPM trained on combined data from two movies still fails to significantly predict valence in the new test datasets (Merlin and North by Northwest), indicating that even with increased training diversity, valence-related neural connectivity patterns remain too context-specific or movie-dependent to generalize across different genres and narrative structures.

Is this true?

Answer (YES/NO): YES